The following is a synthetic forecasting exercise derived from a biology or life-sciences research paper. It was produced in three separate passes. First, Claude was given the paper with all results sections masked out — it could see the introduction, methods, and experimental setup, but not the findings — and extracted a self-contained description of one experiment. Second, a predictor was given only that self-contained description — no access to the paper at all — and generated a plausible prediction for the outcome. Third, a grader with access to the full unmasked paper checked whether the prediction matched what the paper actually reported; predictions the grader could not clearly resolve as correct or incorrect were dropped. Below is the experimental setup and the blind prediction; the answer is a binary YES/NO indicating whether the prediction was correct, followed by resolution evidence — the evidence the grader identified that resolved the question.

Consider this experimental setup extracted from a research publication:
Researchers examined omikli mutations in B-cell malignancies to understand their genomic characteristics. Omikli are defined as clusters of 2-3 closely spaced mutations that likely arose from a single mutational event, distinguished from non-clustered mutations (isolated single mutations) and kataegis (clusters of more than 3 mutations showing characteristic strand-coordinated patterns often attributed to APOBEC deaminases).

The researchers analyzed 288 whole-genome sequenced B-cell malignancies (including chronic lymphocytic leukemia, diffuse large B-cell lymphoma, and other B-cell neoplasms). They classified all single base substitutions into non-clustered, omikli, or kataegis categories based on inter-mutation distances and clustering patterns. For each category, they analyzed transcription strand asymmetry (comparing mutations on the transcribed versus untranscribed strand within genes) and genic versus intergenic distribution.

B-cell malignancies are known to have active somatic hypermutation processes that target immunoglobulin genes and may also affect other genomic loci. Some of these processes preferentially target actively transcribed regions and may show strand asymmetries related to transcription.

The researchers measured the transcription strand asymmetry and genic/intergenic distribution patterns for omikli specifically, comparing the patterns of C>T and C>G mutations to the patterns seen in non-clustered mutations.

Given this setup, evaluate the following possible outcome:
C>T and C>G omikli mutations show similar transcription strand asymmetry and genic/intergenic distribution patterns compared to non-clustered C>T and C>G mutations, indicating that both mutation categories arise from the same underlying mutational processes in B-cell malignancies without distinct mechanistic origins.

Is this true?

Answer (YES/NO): NO